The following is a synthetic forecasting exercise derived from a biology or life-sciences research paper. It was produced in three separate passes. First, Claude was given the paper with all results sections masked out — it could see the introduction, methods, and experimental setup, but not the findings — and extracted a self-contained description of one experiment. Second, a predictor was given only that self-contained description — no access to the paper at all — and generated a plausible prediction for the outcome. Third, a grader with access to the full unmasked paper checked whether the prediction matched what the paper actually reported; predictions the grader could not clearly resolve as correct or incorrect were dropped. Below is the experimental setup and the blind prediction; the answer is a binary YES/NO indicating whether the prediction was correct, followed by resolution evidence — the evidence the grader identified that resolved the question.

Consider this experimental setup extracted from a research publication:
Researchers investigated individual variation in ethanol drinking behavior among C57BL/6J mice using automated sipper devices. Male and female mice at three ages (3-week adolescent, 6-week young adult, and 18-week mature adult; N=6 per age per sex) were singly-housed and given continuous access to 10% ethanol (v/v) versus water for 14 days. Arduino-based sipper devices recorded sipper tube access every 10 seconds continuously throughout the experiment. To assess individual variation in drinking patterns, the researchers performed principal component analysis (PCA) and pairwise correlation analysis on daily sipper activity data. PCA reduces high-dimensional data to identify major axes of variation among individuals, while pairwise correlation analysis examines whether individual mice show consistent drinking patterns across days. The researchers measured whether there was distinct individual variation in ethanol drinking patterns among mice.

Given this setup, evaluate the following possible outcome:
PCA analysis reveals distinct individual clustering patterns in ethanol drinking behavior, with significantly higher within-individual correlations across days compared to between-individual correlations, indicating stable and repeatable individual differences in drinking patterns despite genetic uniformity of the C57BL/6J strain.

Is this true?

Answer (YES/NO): NO